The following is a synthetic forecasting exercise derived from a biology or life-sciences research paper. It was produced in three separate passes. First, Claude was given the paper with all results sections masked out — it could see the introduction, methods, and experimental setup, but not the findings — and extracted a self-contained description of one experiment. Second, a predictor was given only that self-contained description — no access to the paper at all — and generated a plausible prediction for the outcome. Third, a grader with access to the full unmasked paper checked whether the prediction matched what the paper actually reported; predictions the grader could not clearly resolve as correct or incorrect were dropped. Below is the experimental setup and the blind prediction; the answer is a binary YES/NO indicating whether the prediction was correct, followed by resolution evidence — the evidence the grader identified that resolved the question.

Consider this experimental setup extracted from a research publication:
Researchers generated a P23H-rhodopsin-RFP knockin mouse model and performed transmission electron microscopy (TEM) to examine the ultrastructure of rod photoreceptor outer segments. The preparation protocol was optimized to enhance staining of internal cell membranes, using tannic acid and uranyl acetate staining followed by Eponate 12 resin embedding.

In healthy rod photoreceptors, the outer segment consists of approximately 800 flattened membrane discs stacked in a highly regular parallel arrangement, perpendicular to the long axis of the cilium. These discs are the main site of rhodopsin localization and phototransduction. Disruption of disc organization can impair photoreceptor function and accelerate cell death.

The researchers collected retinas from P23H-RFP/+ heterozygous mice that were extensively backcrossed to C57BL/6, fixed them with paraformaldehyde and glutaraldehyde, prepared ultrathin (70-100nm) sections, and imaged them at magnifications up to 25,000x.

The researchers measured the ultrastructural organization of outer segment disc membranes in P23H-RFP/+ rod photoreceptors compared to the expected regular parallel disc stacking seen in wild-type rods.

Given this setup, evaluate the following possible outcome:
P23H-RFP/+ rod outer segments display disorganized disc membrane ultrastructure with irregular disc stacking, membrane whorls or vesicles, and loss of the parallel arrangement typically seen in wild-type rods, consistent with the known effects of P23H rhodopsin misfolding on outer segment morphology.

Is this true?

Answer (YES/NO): NO